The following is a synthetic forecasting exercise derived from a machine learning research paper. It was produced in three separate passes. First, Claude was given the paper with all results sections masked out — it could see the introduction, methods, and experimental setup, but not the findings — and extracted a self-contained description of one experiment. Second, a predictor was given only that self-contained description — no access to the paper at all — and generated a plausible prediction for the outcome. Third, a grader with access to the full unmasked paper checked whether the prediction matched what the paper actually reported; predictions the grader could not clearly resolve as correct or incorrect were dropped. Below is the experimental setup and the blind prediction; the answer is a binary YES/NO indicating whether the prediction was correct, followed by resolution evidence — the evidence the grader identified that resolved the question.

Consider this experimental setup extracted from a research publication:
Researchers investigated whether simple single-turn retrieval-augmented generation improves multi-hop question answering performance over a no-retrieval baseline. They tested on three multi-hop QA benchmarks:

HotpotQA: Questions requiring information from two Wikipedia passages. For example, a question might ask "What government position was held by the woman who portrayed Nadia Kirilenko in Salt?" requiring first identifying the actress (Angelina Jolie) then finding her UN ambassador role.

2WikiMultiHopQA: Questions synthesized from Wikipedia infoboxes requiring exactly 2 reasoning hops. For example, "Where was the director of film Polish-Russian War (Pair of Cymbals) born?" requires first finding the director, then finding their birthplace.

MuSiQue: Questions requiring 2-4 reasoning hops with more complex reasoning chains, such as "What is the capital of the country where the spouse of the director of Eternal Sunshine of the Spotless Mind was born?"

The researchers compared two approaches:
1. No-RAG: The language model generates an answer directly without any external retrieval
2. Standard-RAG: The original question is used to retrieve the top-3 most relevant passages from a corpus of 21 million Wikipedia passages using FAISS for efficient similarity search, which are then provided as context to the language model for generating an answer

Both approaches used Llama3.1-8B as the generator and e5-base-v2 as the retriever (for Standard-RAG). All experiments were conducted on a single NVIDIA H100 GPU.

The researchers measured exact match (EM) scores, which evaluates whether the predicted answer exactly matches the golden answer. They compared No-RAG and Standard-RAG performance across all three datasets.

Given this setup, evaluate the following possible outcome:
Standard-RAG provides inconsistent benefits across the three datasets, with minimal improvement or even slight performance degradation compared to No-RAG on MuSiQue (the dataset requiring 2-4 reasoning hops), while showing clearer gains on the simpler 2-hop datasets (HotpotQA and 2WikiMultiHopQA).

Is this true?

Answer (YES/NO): NO